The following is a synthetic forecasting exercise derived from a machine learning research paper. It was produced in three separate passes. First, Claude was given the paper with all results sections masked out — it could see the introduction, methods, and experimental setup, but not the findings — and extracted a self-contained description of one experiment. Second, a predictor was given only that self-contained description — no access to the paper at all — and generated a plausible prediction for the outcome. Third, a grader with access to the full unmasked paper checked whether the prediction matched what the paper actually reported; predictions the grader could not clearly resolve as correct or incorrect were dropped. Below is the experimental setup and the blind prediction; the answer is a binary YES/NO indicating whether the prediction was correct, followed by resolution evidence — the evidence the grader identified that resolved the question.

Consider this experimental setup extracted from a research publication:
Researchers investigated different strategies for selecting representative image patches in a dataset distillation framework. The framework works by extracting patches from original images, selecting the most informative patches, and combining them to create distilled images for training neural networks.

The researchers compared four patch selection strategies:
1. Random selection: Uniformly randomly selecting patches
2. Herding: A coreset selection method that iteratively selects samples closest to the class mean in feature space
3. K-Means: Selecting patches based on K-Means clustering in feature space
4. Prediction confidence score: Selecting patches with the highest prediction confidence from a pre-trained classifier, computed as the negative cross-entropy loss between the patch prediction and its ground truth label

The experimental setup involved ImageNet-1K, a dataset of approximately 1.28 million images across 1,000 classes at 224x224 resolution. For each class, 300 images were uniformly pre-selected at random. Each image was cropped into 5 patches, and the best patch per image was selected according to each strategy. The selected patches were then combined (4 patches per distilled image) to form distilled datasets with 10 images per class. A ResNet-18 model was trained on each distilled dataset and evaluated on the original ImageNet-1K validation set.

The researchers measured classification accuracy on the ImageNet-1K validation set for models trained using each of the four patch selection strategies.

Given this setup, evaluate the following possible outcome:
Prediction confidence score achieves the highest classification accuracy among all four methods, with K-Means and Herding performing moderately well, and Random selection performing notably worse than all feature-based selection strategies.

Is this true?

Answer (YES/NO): NO